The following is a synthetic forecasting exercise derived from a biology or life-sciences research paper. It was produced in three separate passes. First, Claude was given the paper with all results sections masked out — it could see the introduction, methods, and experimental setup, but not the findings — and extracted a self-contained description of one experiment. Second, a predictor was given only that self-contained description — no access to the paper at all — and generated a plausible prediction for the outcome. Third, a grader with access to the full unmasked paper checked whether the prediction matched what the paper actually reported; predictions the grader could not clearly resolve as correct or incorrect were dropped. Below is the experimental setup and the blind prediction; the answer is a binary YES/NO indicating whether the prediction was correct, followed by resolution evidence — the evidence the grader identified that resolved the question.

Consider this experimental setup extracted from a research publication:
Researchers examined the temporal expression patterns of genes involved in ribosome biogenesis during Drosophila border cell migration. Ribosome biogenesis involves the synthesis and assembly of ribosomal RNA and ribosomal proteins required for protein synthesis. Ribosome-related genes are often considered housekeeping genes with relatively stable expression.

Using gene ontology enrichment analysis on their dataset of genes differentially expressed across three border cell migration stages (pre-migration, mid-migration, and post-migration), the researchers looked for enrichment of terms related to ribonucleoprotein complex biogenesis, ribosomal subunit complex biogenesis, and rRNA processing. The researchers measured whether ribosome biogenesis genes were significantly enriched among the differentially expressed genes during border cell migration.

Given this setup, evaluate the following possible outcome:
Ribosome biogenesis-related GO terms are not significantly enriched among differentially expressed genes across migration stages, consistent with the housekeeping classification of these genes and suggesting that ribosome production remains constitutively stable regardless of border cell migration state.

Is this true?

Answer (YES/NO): NO